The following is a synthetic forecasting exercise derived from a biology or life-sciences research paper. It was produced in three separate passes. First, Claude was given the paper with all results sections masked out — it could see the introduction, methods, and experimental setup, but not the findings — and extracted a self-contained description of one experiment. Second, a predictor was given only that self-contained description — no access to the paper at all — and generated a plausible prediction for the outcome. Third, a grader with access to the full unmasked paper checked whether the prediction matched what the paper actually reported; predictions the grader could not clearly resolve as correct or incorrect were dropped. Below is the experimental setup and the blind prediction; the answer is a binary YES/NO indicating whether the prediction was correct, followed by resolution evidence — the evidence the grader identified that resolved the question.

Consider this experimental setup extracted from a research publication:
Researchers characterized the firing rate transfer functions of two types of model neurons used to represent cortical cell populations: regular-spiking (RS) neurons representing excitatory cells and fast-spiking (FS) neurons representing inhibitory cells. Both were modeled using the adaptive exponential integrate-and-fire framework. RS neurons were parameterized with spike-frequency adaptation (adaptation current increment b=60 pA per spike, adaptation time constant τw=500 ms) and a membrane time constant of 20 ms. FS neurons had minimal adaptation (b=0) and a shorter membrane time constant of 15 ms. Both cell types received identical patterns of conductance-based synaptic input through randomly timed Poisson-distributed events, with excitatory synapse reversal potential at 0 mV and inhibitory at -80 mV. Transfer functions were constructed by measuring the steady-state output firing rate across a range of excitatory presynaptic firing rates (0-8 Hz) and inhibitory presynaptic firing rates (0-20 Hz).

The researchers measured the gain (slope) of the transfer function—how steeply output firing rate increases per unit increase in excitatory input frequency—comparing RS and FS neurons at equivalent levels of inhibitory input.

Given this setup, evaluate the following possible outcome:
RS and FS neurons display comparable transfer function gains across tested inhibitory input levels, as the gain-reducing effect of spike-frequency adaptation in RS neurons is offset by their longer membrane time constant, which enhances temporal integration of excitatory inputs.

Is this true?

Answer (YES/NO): NO